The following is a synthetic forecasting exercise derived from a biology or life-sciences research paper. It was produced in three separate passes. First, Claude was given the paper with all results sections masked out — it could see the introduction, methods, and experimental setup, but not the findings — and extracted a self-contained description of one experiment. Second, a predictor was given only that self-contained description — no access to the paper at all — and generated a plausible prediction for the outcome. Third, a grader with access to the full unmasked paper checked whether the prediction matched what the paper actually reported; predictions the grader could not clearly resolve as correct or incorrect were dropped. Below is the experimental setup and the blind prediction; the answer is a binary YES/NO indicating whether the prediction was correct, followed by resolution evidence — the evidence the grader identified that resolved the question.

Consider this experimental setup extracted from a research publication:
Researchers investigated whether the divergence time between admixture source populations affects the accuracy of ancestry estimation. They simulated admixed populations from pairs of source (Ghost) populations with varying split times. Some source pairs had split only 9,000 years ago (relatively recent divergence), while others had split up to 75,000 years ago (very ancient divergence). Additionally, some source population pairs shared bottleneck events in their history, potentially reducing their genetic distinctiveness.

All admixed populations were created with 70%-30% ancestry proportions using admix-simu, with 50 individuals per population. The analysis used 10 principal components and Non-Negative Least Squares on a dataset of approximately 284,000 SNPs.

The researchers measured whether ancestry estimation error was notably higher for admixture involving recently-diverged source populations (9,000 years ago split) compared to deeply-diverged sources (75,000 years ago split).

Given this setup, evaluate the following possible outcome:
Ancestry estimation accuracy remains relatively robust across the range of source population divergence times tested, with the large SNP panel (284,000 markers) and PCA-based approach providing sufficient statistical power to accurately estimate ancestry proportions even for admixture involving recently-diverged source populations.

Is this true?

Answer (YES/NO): NO